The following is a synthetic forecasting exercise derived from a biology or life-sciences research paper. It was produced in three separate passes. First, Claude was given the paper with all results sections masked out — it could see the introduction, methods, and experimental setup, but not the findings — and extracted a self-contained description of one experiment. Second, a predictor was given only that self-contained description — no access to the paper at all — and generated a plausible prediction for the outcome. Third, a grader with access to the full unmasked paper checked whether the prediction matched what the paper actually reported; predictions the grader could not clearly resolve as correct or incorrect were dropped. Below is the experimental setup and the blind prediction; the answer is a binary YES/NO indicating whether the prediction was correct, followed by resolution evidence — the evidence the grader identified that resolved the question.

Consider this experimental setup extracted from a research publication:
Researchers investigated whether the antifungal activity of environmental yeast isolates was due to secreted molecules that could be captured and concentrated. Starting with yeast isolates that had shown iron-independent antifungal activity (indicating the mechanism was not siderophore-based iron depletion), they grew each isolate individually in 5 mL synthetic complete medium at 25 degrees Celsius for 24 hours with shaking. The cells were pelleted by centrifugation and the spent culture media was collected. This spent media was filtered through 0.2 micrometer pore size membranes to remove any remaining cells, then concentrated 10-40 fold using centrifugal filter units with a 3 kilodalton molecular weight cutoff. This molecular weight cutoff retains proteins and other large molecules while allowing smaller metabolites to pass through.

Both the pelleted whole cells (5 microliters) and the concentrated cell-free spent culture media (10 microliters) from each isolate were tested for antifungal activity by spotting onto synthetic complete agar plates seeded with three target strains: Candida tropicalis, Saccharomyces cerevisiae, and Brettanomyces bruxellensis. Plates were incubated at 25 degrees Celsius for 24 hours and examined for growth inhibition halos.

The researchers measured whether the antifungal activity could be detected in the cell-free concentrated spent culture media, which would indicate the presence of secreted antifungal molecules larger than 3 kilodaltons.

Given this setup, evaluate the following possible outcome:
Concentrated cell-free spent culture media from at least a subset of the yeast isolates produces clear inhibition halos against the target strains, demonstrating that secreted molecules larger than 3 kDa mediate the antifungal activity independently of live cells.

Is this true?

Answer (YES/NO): YES